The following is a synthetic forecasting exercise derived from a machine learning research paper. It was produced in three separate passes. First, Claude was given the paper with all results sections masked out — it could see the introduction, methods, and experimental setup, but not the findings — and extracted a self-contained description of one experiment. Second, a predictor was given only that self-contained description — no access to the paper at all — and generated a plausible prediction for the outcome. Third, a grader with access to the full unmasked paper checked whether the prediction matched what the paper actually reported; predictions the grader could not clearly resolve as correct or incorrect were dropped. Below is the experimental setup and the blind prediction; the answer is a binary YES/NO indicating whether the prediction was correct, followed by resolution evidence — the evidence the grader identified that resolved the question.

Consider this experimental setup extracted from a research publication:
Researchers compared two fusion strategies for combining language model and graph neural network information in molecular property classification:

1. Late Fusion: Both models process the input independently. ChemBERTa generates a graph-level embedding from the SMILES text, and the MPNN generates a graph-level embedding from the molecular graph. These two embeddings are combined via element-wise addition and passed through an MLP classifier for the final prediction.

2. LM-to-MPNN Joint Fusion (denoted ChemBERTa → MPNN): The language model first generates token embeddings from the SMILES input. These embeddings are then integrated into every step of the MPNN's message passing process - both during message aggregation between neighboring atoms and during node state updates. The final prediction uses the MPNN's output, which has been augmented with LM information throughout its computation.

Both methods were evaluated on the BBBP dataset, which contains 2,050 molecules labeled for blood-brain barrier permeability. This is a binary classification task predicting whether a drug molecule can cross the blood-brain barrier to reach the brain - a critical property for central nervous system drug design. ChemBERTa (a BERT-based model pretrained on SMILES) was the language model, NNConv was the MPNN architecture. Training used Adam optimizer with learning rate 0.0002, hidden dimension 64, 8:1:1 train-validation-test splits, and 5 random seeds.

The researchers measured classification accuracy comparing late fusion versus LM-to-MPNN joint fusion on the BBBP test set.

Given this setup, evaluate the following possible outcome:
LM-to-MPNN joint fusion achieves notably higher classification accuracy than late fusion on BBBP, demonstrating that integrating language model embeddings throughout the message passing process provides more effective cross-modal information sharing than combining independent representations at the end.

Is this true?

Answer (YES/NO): YES